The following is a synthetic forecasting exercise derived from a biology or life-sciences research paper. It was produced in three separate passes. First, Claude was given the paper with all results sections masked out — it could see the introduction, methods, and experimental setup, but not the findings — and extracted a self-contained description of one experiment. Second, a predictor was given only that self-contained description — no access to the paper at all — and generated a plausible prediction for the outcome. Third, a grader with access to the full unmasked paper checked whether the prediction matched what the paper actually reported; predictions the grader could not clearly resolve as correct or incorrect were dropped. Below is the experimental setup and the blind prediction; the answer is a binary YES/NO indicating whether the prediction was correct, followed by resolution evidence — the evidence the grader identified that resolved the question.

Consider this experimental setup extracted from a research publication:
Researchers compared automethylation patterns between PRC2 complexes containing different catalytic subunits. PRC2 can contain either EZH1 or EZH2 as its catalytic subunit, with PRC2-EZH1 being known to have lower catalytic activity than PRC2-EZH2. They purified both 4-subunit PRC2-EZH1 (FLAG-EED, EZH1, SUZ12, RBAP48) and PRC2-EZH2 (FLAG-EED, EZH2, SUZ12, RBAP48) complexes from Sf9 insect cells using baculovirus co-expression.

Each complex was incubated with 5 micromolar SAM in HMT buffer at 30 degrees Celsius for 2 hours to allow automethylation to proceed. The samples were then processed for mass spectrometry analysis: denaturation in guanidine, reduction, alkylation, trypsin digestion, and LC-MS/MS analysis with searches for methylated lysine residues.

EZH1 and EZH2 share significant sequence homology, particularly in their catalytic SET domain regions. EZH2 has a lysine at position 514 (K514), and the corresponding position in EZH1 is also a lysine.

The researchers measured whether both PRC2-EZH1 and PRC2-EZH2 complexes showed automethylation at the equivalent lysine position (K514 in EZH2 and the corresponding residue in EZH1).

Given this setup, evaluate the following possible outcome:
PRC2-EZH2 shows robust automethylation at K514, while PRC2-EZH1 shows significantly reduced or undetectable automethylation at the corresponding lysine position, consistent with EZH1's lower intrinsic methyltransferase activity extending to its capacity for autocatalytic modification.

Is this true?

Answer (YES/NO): YES